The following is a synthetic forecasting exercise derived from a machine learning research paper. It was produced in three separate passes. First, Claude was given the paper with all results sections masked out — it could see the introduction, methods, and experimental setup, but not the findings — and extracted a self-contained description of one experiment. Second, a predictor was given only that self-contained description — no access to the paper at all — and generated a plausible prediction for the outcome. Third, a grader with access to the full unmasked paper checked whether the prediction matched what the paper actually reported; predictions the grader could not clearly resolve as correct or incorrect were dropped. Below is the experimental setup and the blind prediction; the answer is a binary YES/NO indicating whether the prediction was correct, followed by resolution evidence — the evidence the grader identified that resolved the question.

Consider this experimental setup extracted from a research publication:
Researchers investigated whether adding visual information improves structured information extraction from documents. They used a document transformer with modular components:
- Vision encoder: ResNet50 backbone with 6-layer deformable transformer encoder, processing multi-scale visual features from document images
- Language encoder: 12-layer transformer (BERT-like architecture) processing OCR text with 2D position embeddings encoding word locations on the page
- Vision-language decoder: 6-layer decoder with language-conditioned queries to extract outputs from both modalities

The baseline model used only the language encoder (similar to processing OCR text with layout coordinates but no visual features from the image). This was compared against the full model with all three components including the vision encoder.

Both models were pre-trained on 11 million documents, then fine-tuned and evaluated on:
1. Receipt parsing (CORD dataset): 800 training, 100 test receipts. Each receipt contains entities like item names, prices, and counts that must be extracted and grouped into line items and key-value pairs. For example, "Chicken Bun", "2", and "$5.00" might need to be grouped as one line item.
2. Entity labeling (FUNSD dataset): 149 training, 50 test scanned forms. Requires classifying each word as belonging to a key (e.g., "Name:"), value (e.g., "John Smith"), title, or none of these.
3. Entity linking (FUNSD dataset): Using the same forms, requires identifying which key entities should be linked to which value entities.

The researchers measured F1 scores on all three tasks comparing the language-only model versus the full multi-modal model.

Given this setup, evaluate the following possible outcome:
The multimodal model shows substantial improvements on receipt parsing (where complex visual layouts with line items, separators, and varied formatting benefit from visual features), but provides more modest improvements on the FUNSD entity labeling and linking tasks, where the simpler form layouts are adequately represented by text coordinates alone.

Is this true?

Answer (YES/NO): NO